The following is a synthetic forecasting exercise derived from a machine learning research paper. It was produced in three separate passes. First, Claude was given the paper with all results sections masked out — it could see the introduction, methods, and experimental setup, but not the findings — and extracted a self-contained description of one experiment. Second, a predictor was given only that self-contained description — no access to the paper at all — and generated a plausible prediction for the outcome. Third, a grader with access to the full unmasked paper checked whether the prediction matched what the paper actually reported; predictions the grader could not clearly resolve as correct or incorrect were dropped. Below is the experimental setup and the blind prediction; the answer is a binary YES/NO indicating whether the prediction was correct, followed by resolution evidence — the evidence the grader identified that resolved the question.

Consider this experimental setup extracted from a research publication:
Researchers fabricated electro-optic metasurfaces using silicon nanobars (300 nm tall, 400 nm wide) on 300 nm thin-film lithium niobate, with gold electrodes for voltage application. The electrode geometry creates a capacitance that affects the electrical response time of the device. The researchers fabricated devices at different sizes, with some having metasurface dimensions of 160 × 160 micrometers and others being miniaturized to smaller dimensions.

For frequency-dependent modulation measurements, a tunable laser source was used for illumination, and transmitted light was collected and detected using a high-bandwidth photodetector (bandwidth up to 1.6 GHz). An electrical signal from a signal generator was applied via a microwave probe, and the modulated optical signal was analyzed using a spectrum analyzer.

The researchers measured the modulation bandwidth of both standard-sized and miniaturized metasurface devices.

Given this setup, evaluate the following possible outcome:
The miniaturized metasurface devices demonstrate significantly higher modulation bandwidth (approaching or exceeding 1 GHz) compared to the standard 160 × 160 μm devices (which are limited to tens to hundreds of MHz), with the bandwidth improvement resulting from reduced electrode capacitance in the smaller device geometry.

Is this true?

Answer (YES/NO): YES